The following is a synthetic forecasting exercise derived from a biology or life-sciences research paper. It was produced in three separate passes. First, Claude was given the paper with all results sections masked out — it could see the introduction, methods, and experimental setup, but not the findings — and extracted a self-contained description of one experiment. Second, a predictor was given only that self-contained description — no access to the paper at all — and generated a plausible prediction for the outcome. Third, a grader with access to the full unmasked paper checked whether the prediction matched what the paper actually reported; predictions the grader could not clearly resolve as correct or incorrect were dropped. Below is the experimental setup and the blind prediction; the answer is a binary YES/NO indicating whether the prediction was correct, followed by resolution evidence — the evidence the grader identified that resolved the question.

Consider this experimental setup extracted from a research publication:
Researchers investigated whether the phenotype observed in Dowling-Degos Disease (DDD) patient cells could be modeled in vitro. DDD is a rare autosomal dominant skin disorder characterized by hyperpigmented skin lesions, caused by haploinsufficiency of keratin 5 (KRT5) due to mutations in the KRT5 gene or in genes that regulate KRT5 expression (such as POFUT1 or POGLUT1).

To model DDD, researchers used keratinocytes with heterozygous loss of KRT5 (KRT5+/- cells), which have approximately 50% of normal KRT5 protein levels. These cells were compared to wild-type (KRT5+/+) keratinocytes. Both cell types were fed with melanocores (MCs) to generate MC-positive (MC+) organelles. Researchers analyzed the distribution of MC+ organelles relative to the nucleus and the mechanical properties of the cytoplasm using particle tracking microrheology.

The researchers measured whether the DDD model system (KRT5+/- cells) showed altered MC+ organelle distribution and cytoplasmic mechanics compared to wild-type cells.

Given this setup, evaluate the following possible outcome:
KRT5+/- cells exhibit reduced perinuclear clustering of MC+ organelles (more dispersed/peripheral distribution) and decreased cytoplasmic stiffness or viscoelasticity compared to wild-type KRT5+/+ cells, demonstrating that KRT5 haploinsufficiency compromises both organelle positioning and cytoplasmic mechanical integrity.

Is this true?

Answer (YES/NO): NO